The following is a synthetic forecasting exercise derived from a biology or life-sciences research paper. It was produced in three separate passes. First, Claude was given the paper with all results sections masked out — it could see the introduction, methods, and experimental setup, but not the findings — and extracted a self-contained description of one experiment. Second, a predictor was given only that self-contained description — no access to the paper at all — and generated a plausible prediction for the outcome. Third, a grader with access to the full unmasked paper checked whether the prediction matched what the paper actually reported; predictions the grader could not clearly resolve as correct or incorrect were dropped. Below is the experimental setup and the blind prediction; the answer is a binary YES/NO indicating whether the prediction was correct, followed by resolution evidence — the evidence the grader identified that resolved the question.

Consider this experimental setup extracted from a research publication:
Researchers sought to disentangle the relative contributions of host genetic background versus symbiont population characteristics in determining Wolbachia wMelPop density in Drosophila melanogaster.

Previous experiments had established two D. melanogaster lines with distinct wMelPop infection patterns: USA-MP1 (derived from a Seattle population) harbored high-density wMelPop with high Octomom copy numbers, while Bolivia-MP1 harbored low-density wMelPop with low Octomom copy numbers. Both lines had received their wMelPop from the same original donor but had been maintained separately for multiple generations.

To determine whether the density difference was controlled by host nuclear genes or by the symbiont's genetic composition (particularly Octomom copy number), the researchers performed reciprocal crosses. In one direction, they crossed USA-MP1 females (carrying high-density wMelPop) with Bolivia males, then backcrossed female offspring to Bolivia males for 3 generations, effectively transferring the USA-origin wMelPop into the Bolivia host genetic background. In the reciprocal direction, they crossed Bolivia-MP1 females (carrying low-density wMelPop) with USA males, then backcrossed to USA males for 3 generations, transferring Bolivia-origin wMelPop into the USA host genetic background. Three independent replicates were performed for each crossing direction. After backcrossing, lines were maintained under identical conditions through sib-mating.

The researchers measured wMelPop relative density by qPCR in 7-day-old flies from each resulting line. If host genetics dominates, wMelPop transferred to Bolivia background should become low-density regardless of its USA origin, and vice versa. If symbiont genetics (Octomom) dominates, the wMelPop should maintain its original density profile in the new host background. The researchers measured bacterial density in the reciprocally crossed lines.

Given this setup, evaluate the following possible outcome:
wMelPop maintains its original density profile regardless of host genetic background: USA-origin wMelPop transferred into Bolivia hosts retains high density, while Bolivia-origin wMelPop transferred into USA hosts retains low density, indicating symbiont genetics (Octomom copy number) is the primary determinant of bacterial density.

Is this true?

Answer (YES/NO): YES